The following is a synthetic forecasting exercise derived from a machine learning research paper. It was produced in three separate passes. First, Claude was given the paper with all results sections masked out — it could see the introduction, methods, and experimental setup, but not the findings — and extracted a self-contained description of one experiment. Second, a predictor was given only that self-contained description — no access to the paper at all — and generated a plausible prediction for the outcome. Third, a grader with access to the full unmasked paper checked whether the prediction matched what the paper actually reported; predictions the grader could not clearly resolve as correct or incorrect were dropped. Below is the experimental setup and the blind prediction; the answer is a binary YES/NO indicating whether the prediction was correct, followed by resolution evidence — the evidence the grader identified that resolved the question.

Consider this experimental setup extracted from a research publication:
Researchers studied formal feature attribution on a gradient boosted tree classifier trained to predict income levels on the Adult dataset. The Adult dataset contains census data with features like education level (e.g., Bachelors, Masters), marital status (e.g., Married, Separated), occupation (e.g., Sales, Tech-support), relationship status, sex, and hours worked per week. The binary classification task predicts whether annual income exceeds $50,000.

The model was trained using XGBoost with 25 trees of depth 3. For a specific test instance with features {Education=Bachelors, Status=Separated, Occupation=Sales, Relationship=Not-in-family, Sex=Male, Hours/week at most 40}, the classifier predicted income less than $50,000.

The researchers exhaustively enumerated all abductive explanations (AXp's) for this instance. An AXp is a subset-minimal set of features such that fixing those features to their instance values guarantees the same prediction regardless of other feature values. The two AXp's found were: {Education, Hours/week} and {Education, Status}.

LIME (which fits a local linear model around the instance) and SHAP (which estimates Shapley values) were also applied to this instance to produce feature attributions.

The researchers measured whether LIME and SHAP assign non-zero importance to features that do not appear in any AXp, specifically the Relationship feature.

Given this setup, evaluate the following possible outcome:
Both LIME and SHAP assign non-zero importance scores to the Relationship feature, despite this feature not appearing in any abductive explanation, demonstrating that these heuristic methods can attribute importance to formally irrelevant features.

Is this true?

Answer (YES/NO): YES